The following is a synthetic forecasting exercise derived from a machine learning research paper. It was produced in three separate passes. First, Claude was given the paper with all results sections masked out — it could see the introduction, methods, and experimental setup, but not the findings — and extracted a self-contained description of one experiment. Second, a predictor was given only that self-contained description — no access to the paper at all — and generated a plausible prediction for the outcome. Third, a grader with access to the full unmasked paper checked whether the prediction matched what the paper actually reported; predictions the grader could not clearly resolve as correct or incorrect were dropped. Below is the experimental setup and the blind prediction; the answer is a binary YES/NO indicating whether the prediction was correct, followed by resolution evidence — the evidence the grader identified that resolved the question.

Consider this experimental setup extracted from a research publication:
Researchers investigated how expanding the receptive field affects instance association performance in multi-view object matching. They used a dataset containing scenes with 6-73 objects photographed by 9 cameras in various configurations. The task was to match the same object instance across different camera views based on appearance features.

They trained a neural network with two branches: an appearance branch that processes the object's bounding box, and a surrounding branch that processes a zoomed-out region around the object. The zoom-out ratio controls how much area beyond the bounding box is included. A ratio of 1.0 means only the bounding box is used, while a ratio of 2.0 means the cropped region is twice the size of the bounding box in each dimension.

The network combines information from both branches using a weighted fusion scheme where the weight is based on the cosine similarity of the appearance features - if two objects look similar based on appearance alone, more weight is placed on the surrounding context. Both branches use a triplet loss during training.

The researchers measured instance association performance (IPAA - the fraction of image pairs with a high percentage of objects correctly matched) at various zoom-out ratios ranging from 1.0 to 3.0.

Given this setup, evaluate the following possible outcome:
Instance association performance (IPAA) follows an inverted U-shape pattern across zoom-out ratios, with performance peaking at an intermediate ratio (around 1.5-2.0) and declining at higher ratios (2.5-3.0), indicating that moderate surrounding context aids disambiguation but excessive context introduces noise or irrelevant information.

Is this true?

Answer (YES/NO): NO